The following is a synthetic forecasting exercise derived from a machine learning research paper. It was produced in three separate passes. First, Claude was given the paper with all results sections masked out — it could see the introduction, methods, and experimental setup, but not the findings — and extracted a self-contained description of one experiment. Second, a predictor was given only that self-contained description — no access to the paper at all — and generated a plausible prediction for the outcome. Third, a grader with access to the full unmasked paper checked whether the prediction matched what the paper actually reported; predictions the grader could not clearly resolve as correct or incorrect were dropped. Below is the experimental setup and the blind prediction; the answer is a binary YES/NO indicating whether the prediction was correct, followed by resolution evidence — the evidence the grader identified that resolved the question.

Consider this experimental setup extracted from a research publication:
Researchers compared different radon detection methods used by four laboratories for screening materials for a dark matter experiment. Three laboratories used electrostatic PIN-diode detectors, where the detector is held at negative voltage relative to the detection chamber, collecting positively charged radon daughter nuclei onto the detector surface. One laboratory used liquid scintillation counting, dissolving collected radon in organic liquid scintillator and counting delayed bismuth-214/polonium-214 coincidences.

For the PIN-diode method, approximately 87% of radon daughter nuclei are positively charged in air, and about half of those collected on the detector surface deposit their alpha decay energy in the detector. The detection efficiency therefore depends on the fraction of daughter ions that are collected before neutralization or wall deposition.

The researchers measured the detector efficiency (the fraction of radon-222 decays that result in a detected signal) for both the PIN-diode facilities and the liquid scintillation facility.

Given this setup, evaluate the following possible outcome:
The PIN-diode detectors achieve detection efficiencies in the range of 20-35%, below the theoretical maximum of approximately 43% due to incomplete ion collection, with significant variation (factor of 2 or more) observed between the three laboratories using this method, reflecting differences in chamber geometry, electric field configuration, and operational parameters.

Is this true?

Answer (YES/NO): NO